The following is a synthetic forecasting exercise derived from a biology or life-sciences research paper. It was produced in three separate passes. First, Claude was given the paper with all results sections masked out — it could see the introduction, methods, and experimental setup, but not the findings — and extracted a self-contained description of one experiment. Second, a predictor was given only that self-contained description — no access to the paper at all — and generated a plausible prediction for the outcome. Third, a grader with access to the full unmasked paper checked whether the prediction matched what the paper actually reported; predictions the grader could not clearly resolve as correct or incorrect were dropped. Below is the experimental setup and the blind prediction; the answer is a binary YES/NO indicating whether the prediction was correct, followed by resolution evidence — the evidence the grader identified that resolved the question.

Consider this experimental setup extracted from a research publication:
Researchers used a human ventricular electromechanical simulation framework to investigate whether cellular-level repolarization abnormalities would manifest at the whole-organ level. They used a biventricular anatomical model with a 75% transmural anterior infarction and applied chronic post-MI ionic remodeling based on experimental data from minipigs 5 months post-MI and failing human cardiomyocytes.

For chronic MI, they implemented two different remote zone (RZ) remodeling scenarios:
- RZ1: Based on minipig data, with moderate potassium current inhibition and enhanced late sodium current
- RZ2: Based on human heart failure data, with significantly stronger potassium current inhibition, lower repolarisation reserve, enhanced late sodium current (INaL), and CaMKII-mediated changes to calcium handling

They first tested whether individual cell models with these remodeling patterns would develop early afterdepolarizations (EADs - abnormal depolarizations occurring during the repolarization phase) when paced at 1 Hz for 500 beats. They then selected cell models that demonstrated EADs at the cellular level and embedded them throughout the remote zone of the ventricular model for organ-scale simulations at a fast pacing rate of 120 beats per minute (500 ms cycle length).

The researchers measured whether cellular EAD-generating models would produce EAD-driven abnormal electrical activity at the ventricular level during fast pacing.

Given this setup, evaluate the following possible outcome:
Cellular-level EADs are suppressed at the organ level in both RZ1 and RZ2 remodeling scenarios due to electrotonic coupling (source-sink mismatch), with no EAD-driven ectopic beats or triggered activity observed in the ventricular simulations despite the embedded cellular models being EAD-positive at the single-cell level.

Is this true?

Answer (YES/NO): NO